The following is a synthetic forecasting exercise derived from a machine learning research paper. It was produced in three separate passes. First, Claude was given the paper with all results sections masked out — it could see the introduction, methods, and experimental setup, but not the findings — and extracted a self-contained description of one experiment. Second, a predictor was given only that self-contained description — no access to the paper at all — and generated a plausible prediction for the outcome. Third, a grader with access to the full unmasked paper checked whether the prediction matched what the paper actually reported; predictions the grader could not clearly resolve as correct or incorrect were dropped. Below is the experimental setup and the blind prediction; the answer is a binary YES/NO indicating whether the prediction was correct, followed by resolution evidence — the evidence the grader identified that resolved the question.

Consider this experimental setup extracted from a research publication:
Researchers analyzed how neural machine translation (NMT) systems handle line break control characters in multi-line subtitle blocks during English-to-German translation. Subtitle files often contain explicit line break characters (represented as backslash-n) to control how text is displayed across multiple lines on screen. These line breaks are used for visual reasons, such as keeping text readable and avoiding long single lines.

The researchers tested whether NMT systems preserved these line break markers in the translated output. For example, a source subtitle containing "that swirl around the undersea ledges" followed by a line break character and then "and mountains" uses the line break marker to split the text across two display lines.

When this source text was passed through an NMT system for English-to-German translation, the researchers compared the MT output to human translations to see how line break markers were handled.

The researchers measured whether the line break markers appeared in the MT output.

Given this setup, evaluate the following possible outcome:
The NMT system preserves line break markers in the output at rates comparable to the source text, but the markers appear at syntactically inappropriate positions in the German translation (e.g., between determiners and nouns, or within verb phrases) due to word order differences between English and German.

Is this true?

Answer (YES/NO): NO